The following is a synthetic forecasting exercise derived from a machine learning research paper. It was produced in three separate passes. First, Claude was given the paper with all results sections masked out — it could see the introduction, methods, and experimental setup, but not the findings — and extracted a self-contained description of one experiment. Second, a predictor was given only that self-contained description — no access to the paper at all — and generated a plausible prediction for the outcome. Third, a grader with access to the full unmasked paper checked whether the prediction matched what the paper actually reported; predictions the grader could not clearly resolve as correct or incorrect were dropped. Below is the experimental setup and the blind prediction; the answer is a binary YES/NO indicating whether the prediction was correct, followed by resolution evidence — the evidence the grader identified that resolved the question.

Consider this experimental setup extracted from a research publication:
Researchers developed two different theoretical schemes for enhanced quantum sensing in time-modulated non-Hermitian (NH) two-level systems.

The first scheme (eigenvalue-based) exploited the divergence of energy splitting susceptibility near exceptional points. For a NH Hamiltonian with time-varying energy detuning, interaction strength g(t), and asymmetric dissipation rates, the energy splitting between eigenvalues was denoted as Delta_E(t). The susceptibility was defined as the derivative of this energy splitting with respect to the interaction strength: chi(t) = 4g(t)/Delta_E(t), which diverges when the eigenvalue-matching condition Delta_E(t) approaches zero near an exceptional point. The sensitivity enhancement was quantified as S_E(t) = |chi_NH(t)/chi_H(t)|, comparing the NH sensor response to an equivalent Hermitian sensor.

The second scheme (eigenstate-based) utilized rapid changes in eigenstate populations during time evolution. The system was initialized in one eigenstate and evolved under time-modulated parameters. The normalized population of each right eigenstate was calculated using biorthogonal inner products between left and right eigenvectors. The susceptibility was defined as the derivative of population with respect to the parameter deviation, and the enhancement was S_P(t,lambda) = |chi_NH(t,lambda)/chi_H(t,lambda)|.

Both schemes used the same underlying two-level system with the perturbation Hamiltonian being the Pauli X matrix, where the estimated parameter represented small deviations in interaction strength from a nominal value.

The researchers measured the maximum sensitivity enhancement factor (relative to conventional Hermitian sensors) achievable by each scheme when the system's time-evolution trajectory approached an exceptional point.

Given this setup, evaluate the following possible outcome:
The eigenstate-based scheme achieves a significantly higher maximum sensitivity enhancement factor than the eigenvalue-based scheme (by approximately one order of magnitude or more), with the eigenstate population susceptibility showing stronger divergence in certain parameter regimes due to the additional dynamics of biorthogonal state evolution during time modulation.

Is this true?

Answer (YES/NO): YES